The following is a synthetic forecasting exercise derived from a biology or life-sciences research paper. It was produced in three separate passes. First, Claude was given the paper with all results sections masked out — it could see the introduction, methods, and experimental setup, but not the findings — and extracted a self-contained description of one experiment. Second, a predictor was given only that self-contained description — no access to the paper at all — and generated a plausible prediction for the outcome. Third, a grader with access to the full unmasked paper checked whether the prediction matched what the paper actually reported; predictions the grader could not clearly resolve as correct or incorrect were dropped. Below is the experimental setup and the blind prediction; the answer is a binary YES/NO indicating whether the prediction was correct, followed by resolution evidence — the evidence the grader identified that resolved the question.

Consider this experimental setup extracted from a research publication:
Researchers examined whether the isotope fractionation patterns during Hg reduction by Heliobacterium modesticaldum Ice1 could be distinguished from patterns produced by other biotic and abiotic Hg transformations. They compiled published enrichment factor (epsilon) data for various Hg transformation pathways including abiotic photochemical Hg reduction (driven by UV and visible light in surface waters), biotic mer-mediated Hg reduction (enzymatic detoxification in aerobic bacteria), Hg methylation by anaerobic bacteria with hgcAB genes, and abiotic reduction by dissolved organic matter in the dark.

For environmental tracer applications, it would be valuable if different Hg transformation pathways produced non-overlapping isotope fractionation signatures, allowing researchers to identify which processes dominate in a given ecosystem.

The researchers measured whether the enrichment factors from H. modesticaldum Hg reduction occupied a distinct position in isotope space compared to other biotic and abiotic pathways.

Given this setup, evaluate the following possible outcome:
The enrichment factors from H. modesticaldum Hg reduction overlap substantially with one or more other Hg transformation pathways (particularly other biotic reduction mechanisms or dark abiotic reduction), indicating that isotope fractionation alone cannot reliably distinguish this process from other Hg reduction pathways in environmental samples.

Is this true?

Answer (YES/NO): YES